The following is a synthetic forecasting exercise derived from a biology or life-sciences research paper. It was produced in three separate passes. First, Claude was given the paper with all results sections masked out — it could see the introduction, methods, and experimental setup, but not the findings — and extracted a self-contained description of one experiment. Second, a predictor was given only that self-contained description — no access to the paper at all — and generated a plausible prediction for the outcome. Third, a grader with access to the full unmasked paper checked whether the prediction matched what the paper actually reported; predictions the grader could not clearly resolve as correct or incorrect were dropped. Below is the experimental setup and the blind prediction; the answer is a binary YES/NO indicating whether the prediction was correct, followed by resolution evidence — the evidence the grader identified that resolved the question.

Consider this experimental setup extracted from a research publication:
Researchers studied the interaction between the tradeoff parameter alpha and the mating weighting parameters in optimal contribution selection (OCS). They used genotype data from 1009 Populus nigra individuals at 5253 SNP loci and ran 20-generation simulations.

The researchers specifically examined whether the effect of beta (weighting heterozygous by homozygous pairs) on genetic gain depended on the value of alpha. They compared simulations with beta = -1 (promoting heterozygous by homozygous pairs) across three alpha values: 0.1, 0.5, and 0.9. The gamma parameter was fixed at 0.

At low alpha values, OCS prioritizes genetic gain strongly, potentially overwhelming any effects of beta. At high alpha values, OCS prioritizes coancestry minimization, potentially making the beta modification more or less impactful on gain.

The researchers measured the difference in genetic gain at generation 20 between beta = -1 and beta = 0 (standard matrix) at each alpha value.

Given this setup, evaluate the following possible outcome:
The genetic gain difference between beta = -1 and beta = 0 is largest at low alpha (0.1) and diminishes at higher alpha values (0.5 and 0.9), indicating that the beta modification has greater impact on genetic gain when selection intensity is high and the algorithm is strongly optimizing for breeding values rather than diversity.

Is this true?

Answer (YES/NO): NO